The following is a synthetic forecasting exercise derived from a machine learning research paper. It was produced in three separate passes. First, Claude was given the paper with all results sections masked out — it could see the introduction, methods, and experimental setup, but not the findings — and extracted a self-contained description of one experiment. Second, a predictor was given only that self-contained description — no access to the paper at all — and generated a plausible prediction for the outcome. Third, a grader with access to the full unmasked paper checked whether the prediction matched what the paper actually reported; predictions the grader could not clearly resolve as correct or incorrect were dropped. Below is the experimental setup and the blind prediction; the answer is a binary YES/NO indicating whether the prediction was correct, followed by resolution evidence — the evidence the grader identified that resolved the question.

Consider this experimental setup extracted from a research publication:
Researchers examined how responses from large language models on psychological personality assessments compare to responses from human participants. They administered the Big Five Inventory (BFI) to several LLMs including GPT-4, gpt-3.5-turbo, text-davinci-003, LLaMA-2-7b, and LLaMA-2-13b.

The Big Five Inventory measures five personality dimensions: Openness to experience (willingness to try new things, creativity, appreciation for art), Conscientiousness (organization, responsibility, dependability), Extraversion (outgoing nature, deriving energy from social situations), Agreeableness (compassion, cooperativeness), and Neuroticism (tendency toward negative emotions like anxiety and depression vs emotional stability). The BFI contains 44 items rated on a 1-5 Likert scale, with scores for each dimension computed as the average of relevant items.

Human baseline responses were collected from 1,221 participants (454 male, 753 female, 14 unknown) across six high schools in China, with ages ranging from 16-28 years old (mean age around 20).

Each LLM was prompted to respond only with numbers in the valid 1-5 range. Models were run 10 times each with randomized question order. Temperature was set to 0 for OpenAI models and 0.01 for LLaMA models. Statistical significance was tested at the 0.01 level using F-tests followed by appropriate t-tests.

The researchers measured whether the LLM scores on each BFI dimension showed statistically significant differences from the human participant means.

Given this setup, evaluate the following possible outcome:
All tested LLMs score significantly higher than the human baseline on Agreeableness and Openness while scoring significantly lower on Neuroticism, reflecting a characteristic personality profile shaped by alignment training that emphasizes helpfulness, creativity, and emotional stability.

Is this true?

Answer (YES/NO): NO